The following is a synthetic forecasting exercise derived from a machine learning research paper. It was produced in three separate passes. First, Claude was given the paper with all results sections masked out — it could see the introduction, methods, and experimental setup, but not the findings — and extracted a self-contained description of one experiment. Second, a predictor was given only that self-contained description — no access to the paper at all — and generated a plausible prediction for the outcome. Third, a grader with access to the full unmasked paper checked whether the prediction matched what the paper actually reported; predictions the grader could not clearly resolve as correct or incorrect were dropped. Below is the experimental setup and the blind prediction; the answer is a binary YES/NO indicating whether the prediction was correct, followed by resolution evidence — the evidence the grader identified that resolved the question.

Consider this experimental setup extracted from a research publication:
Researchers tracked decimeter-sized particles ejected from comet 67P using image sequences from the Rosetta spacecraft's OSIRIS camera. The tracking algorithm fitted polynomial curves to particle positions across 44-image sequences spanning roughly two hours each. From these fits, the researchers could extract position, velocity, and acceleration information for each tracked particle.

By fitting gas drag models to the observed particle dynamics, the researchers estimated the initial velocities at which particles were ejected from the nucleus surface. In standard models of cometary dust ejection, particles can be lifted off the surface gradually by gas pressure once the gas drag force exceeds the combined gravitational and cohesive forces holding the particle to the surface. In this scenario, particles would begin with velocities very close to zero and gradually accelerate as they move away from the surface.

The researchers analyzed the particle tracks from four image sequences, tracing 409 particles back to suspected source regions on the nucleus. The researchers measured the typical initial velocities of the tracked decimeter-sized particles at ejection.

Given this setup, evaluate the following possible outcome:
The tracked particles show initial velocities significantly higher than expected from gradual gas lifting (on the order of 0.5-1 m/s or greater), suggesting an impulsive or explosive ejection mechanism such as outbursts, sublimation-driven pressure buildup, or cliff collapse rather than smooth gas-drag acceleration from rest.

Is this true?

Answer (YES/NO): YES